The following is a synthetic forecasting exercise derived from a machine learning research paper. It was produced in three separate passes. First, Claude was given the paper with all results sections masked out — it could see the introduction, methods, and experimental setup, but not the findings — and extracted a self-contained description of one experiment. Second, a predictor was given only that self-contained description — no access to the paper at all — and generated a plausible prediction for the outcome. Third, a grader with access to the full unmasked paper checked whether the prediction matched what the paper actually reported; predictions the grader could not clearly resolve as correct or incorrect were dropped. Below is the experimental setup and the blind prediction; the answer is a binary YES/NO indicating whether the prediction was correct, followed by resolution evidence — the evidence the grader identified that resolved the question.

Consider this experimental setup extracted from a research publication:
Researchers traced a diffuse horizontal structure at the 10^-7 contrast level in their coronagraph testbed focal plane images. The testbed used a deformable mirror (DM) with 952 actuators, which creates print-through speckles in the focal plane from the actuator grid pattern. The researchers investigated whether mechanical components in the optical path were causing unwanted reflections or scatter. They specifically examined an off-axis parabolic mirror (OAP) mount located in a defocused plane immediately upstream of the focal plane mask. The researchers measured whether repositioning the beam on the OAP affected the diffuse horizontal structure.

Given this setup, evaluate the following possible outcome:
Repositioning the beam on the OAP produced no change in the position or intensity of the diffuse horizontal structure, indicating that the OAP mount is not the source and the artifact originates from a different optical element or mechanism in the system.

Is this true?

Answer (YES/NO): NO